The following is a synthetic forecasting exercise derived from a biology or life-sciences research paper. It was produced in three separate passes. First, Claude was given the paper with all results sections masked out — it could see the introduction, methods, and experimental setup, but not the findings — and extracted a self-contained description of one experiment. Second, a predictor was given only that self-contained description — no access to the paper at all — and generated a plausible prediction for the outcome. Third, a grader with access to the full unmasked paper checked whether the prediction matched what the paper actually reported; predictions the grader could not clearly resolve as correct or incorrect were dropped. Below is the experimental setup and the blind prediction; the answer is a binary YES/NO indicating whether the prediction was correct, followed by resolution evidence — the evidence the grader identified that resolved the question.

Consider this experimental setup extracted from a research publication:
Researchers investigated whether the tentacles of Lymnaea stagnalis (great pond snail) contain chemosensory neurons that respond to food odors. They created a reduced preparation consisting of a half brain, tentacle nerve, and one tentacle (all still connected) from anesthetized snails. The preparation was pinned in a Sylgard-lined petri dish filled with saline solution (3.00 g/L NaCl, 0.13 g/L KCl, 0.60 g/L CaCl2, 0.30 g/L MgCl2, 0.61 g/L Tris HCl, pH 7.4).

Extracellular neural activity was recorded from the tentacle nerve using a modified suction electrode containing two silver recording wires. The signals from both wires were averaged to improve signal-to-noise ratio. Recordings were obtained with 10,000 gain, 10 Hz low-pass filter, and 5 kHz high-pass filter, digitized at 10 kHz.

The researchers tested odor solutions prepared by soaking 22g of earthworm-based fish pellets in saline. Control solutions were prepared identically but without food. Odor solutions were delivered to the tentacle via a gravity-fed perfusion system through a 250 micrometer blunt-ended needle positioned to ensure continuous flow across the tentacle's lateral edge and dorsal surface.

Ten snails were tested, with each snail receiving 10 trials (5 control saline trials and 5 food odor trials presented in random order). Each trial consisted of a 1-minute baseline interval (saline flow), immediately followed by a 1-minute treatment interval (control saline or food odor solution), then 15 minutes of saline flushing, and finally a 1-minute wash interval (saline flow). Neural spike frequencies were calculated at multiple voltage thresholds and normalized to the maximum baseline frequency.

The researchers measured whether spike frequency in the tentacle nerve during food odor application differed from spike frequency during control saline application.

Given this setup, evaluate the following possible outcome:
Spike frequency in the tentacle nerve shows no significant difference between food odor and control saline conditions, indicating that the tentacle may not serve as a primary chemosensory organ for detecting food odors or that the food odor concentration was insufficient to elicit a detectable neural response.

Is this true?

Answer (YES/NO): NO